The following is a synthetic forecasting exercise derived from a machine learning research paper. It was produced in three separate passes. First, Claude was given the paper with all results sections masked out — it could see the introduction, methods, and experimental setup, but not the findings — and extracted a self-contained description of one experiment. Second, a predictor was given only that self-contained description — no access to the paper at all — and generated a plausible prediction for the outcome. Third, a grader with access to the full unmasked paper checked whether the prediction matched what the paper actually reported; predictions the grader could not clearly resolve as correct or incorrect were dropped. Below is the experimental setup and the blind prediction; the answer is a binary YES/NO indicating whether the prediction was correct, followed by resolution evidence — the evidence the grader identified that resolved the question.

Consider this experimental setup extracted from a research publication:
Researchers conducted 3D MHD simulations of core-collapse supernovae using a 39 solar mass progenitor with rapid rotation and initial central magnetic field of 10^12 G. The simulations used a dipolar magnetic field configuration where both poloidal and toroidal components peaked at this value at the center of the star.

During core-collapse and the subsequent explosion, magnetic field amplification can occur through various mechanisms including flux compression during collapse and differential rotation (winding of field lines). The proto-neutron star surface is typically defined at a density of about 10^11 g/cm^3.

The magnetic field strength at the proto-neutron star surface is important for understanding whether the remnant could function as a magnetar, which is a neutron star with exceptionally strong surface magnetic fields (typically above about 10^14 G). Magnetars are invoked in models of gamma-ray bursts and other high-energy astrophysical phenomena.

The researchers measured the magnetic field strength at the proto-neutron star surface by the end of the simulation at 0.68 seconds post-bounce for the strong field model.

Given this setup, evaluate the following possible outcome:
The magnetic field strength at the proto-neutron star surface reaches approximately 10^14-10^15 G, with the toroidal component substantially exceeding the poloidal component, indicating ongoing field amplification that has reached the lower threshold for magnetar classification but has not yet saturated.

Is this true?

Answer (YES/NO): YES